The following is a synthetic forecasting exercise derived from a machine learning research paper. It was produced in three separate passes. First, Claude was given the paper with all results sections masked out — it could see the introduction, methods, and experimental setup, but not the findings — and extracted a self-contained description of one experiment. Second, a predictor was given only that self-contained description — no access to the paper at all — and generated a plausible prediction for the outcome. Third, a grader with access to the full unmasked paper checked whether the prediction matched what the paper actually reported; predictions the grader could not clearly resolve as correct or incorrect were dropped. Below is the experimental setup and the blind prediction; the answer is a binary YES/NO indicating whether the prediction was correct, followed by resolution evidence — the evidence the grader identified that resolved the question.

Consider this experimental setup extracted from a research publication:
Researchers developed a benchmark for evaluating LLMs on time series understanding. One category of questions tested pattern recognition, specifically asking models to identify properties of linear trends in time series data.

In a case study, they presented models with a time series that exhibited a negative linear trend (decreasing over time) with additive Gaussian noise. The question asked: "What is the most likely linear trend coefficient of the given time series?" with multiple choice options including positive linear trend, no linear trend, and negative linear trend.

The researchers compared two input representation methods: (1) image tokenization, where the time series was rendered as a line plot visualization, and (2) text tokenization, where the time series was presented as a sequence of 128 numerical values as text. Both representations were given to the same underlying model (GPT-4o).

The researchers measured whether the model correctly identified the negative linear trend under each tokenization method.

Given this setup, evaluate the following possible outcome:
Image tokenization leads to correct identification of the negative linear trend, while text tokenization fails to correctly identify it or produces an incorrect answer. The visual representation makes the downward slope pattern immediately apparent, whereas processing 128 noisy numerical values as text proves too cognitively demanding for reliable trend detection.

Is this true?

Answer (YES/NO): YES